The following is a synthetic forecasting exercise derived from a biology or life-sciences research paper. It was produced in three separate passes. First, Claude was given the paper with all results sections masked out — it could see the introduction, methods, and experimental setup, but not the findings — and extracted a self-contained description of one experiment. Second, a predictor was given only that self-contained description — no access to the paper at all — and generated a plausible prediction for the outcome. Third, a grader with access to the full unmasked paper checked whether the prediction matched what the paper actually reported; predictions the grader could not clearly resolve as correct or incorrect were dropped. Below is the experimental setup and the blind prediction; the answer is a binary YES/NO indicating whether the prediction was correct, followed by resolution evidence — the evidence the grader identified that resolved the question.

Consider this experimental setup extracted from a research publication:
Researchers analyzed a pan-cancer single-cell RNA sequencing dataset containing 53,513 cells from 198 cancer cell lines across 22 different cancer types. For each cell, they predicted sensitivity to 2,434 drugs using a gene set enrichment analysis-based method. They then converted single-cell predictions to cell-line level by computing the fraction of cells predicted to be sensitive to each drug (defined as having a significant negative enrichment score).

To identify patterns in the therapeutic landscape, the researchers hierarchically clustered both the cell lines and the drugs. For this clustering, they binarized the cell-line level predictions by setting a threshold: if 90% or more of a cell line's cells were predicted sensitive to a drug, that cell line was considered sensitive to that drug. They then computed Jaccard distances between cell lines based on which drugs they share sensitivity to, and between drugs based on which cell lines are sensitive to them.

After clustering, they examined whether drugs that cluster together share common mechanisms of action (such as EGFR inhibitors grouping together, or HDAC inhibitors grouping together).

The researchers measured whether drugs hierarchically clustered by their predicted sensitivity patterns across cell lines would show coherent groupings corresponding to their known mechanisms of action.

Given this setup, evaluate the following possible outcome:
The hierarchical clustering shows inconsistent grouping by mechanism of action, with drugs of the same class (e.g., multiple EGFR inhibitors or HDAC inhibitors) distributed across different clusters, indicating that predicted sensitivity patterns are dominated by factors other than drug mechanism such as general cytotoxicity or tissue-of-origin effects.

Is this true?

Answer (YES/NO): NO